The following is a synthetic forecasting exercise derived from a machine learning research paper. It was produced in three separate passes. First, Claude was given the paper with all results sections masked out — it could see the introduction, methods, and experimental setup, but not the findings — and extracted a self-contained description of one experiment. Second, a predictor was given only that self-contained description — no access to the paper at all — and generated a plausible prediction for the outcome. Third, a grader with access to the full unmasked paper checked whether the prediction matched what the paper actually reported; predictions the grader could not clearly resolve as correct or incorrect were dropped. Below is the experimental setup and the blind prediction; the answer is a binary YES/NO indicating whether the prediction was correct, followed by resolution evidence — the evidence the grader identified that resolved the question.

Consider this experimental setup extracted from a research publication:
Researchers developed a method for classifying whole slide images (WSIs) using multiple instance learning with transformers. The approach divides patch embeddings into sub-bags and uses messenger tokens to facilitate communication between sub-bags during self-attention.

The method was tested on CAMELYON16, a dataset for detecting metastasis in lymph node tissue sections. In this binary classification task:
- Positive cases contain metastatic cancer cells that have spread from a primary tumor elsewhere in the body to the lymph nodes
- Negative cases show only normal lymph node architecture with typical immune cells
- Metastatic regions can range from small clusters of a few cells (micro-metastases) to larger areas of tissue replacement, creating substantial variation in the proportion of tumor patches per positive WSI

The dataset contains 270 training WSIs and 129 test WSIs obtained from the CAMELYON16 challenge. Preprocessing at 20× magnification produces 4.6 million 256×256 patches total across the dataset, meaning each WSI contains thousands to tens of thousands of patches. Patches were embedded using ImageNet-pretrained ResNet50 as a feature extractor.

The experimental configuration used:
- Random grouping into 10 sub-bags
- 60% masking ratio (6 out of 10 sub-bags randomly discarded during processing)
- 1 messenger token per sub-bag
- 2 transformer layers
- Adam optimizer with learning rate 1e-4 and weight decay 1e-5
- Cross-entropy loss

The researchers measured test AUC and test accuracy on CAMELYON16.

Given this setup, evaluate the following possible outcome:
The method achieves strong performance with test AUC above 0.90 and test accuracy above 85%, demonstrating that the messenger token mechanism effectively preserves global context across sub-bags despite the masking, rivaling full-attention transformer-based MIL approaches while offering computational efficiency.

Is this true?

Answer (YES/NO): YES